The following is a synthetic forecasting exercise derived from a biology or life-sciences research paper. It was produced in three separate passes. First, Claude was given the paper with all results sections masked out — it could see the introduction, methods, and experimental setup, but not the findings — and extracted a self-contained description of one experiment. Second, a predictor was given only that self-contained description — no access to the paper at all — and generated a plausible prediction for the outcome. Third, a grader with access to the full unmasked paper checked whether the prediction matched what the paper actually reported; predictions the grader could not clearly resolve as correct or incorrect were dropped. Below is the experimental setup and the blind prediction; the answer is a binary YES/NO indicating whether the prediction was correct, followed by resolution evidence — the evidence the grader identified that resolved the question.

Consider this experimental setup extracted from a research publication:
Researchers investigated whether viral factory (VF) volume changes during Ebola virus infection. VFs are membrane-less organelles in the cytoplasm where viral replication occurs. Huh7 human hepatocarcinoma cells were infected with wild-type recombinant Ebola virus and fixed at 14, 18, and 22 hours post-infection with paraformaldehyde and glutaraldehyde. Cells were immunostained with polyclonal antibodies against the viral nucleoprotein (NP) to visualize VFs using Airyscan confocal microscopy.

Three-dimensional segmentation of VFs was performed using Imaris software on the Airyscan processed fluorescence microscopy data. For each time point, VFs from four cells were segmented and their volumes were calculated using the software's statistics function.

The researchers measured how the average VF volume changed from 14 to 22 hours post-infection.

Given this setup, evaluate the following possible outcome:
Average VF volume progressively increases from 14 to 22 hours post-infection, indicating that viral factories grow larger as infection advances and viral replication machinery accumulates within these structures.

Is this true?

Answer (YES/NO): YES